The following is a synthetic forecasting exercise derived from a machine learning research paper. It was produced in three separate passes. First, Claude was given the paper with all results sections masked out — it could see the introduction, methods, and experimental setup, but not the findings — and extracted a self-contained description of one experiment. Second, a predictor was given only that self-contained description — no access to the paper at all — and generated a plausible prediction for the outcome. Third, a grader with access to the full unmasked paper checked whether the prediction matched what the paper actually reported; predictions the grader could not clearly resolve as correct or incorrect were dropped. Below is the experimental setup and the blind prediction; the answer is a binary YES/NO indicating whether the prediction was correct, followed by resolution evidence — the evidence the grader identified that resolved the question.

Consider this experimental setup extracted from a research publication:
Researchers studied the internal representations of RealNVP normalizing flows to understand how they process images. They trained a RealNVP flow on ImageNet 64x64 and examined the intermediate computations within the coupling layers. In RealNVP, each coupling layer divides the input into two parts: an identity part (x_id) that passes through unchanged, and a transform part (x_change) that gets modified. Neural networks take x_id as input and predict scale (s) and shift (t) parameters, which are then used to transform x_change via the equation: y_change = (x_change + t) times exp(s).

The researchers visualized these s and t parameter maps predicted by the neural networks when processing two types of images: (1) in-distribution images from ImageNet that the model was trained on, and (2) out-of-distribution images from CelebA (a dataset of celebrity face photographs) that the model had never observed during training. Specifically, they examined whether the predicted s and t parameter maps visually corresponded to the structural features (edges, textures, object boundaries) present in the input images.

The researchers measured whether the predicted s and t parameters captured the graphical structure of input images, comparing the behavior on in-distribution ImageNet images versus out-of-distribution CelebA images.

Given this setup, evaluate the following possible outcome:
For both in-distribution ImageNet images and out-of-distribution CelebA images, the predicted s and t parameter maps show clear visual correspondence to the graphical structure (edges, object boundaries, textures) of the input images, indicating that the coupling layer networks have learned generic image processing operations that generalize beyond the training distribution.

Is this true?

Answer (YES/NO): YES